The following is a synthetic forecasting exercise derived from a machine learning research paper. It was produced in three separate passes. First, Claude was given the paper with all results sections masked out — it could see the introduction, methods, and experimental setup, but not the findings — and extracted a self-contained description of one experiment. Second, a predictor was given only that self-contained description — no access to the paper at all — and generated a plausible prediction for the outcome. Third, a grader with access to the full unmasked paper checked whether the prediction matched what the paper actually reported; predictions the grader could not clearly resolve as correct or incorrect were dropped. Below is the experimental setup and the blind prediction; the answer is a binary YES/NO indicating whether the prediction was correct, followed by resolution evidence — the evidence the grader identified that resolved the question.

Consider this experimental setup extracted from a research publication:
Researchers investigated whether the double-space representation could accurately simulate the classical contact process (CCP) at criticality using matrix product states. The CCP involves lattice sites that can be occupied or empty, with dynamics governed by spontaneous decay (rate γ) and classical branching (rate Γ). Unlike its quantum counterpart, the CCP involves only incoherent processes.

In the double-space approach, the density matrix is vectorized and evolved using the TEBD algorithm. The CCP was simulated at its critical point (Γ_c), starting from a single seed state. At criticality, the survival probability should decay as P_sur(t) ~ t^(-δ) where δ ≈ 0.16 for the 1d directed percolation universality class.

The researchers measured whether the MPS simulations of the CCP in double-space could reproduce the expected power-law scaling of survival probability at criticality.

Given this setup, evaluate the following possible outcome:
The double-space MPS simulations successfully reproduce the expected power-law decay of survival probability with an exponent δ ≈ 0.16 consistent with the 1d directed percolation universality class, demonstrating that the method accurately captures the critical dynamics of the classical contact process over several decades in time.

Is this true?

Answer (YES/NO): NO